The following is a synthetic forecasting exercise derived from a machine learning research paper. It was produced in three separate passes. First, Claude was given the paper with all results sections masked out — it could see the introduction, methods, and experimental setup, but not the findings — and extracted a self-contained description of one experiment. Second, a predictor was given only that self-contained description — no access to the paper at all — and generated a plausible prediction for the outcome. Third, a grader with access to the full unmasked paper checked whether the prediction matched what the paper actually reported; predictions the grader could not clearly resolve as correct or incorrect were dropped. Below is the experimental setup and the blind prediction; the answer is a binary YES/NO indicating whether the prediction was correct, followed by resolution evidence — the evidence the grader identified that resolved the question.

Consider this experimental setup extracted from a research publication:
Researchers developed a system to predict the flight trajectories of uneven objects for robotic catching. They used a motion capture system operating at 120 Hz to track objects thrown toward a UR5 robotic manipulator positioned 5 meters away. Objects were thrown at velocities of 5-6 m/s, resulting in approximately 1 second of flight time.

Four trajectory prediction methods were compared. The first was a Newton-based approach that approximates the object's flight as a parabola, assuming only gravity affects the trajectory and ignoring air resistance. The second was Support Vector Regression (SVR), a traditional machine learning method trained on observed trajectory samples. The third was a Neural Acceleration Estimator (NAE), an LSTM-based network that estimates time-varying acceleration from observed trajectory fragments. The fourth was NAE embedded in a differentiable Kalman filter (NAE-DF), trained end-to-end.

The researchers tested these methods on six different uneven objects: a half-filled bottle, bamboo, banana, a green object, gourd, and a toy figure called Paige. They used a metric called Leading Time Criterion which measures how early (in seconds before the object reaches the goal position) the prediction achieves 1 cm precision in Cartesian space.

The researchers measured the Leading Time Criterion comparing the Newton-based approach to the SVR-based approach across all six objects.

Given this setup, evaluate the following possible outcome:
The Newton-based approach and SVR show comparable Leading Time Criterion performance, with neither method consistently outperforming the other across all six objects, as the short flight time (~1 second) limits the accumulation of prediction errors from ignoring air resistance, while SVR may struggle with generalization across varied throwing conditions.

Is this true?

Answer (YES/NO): YES